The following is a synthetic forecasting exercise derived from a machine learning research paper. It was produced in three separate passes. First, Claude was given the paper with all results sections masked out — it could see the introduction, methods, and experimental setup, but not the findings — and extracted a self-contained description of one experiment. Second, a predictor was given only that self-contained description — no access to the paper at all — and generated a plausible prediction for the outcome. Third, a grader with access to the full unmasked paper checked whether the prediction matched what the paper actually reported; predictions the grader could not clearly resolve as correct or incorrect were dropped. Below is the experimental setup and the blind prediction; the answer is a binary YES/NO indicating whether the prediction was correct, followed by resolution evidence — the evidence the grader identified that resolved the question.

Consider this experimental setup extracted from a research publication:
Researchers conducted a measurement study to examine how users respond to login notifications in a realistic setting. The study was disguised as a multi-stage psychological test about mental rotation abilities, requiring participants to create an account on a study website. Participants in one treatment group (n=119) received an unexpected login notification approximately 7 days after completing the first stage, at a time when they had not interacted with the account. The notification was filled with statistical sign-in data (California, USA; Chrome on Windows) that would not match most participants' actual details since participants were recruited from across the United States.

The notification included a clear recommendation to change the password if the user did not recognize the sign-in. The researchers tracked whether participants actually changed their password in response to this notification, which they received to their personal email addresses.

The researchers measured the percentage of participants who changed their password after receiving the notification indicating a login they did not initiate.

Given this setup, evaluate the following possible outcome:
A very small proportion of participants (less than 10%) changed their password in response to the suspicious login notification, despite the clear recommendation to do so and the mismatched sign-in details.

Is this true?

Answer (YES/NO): NO